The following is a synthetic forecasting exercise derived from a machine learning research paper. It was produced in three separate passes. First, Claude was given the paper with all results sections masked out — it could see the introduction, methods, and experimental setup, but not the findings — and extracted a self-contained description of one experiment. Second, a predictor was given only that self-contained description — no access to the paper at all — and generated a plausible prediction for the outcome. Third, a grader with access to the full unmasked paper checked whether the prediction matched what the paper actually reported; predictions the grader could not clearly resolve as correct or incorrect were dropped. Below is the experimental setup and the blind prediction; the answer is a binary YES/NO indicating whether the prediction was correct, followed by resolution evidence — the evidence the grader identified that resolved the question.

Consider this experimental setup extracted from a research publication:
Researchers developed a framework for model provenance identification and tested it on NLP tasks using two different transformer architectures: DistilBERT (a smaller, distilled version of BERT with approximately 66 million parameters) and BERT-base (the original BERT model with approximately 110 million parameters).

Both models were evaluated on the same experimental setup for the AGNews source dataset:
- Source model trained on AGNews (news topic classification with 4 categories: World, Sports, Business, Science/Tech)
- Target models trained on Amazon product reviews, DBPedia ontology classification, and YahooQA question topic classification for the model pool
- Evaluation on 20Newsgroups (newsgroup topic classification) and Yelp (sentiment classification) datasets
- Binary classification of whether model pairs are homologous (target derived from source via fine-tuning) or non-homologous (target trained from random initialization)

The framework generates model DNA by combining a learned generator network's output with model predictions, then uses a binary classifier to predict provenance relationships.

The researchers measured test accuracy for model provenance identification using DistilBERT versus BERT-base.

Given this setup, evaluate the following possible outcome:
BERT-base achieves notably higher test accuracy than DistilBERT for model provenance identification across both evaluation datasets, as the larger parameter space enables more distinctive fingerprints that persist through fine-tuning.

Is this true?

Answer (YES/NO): NO